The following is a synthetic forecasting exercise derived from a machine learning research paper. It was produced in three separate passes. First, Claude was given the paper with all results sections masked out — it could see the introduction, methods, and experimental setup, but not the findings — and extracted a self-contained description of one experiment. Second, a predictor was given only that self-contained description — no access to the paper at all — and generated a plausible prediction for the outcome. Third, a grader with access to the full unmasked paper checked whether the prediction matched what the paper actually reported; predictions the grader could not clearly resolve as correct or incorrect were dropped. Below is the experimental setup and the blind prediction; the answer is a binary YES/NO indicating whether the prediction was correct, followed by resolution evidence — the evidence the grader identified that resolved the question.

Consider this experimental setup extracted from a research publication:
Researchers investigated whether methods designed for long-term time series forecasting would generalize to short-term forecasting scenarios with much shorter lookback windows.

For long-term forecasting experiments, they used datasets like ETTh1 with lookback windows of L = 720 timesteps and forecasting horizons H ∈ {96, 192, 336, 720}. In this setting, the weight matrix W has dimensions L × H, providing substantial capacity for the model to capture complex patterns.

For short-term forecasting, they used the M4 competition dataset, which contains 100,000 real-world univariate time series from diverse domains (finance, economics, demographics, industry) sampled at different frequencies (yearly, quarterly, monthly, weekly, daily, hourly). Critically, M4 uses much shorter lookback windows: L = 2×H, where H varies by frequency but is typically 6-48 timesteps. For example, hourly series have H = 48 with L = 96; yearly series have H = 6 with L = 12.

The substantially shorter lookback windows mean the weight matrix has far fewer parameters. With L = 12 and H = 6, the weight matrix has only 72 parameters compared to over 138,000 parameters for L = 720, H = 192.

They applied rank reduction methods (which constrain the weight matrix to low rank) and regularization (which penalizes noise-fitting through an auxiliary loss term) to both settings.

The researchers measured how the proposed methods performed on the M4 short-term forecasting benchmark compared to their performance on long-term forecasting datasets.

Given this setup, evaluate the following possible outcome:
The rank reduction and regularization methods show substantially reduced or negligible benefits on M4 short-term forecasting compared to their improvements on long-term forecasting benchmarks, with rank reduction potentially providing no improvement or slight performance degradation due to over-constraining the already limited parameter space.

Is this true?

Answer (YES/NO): YES